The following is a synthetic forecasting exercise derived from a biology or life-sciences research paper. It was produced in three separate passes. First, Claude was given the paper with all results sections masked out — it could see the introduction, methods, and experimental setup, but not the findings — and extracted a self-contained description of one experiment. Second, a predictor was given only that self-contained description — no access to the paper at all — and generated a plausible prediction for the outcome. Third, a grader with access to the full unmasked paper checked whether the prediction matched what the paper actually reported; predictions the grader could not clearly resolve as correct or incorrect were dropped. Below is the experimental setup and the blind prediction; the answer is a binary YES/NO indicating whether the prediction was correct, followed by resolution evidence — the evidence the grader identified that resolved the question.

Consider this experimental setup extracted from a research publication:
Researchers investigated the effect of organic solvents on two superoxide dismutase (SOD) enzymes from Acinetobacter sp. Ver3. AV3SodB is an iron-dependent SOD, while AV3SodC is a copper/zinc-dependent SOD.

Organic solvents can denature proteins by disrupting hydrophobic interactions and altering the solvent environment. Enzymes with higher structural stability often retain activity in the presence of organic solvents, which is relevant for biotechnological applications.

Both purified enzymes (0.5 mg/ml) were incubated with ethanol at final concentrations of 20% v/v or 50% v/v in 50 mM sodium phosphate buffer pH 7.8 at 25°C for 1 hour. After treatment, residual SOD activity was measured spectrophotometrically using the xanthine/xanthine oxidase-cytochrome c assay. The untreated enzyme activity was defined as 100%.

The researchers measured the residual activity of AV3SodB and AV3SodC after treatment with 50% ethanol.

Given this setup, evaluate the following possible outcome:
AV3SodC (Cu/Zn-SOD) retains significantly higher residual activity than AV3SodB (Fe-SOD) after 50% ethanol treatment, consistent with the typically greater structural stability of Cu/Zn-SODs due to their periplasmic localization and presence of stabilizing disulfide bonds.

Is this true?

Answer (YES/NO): YES